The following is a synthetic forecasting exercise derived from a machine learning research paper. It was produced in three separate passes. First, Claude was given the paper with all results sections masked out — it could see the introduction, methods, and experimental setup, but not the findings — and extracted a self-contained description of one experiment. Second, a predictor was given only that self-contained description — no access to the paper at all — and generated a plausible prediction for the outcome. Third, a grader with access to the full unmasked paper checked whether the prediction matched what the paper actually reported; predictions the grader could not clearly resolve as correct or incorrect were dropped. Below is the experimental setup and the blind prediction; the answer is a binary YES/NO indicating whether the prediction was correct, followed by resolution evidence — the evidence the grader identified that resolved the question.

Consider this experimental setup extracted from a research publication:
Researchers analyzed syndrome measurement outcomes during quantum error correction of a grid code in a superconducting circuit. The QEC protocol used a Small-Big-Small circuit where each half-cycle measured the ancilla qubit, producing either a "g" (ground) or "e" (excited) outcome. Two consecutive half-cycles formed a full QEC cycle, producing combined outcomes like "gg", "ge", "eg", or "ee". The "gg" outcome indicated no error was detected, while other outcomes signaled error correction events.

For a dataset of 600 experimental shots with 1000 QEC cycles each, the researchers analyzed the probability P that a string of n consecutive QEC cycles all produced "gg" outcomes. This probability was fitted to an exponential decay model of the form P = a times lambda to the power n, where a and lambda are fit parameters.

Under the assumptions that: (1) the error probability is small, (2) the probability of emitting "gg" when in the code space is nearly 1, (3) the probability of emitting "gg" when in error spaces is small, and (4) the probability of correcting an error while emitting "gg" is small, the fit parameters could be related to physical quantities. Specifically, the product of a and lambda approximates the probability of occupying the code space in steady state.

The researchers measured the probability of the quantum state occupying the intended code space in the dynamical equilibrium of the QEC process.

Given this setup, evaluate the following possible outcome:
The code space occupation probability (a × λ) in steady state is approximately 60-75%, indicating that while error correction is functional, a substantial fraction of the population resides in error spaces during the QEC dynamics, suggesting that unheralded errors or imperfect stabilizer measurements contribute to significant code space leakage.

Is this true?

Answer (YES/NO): NO